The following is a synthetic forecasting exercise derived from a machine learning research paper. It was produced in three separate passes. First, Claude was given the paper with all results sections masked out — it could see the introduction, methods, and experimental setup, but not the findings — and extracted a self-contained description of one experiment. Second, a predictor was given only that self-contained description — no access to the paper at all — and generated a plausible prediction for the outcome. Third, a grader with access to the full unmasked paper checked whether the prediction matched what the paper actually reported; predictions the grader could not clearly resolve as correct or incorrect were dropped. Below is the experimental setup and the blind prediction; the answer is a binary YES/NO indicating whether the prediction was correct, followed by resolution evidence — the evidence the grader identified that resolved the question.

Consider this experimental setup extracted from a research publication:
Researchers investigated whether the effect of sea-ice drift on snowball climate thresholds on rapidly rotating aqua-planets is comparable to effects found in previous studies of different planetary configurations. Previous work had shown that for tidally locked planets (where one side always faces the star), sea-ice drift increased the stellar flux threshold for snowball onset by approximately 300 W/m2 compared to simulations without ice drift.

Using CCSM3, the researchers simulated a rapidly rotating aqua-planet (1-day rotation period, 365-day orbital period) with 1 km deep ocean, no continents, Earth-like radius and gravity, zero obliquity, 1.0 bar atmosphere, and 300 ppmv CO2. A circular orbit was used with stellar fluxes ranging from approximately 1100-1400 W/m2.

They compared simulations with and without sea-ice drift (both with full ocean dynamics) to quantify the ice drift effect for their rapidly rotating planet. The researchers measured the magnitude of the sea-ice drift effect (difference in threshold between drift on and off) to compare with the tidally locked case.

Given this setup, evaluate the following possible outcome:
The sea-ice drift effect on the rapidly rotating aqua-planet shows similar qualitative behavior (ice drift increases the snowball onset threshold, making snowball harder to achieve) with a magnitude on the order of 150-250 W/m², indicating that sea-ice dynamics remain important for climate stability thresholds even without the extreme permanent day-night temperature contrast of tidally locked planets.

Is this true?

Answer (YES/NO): NO